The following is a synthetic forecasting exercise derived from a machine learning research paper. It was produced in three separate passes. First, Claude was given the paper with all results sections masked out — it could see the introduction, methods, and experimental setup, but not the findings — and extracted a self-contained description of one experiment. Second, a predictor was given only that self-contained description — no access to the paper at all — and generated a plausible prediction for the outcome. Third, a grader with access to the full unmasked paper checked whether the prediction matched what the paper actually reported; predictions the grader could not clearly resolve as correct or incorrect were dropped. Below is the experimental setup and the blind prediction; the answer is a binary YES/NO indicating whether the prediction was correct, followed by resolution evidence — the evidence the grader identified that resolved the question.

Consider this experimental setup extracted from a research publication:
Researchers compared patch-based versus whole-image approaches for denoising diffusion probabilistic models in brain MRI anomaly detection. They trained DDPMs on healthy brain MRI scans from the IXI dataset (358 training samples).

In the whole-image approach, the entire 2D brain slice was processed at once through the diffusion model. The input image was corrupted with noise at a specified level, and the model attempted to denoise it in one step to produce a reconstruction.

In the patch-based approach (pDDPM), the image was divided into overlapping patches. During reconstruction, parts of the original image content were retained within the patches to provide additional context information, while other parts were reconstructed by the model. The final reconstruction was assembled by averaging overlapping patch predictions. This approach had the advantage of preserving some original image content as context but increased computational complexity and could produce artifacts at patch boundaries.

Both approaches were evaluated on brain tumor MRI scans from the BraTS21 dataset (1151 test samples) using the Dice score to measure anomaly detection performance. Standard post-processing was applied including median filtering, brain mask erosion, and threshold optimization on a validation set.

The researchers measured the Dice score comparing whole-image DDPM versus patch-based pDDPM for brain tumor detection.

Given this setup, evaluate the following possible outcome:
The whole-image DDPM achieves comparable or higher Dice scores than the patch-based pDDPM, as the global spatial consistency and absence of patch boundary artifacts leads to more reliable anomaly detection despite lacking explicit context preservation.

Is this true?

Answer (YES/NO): NO